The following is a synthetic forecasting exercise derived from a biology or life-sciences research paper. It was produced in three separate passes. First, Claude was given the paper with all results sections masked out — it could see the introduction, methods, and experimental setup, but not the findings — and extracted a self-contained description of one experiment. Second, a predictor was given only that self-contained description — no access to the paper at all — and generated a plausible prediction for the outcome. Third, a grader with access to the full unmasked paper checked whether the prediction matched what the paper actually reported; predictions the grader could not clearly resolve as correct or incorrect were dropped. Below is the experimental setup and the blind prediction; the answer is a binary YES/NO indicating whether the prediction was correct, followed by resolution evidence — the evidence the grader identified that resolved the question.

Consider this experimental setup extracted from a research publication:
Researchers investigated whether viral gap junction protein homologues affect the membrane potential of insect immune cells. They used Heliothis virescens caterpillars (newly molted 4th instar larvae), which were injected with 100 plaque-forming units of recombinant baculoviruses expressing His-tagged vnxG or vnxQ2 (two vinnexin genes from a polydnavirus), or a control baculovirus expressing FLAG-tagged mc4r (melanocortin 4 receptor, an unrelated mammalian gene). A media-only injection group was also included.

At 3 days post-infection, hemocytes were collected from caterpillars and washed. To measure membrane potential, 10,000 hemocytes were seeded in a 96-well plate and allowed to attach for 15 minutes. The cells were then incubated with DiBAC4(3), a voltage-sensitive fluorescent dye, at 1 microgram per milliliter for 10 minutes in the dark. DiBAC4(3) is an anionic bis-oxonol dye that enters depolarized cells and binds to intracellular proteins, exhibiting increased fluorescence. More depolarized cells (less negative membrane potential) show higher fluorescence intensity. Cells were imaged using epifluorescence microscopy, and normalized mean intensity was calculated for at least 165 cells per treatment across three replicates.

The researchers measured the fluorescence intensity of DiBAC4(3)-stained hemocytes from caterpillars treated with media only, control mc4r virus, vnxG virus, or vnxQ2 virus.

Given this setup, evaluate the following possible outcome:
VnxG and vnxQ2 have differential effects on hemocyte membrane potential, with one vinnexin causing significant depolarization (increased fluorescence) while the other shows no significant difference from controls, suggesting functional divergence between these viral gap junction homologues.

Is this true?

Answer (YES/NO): NO